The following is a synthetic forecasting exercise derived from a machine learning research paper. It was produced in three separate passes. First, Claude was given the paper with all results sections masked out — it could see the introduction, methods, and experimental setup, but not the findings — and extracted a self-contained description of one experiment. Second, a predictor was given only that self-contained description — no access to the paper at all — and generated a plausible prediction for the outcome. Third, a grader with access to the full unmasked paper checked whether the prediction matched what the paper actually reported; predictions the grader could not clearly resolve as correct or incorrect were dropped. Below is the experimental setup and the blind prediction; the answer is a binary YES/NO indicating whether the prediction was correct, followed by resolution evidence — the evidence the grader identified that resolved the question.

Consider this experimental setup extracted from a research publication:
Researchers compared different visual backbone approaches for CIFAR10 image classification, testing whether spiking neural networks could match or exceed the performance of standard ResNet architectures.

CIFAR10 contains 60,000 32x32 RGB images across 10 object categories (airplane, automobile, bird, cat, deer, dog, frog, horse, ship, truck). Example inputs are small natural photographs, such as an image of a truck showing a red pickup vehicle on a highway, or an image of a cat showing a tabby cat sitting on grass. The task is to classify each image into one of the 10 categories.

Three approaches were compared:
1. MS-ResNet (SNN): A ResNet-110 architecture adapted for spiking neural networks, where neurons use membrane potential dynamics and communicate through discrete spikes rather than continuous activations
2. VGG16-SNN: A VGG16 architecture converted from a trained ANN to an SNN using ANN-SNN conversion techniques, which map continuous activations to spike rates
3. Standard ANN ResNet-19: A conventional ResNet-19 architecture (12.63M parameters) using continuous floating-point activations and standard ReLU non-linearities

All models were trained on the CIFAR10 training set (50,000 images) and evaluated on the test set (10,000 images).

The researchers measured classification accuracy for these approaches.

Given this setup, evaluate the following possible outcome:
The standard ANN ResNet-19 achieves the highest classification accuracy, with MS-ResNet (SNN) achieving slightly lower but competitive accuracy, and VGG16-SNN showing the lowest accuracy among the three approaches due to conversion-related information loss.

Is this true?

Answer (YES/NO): YES